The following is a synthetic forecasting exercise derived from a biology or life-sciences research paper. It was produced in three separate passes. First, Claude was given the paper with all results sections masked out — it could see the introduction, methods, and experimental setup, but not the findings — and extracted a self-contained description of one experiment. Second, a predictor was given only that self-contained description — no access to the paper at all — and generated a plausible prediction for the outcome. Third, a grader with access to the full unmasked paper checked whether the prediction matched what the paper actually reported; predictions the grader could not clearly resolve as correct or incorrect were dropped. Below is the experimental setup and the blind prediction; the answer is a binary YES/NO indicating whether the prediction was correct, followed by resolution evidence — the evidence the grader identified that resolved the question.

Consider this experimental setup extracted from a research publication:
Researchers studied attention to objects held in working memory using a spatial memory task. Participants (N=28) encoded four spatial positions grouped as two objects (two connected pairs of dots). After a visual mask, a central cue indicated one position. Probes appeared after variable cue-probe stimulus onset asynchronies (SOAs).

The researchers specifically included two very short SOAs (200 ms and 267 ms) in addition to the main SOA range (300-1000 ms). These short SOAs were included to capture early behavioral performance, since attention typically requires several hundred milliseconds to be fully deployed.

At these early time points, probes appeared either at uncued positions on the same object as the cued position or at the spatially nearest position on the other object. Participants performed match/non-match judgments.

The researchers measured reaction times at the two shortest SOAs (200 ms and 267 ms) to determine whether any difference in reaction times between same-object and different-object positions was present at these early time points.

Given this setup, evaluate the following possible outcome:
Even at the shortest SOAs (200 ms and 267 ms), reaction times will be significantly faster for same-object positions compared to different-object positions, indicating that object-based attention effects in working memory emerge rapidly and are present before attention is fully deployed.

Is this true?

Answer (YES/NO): NO